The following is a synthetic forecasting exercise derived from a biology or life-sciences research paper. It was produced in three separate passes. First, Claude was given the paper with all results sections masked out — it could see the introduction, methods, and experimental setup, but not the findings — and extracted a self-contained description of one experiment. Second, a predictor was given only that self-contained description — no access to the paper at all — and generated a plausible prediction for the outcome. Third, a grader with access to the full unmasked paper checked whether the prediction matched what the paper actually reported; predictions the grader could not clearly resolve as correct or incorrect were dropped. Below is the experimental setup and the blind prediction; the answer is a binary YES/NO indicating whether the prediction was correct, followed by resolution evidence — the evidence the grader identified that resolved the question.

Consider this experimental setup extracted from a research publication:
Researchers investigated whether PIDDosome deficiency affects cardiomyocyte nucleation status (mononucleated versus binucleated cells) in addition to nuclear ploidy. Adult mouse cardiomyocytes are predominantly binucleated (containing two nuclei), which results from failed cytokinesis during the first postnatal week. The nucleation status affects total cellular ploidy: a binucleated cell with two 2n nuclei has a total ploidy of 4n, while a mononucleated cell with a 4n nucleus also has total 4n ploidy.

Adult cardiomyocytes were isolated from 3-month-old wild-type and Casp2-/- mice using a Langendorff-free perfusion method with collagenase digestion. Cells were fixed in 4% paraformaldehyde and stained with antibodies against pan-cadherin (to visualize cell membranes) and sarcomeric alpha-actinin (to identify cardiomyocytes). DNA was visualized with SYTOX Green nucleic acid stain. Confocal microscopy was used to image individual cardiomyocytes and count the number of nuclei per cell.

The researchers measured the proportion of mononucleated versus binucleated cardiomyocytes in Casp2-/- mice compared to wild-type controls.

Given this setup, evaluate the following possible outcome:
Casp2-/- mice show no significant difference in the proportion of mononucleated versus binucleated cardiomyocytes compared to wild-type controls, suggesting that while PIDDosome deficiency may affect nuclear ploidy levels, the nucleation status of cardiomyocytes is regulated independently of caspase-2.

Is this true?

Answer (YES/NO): NO